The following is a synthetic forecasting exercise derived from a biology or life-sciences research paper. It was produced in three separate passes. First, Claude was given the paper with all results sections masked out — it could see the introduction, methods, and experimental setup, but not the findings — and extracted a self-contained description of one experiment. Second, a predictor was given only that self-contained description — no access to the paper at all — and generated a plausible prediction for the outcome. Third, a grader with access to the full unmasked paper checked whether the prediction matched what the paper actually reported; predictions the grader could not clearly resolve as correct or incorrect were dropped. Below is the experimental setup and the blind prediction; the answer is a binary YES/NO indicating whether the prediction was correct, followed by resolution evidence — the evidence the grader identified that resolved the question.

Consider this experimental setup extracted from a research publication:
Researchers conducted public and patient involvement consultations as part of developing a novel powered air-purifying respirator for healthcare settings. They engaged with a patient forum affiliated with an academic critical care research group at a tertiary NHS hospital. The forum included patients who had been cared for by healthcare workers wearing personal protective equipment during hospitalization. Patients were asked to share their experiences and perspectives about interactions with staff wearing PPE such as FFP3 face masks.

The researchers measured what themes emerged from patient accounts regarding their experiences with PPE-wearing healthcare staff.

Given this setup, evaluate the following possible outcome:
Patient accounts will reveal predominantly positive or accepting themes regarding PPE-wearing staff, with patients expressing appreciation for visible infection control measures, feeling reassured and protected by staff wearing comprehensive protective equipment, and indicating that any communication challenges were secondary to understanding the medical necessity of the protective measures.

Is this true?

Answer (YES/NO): NO